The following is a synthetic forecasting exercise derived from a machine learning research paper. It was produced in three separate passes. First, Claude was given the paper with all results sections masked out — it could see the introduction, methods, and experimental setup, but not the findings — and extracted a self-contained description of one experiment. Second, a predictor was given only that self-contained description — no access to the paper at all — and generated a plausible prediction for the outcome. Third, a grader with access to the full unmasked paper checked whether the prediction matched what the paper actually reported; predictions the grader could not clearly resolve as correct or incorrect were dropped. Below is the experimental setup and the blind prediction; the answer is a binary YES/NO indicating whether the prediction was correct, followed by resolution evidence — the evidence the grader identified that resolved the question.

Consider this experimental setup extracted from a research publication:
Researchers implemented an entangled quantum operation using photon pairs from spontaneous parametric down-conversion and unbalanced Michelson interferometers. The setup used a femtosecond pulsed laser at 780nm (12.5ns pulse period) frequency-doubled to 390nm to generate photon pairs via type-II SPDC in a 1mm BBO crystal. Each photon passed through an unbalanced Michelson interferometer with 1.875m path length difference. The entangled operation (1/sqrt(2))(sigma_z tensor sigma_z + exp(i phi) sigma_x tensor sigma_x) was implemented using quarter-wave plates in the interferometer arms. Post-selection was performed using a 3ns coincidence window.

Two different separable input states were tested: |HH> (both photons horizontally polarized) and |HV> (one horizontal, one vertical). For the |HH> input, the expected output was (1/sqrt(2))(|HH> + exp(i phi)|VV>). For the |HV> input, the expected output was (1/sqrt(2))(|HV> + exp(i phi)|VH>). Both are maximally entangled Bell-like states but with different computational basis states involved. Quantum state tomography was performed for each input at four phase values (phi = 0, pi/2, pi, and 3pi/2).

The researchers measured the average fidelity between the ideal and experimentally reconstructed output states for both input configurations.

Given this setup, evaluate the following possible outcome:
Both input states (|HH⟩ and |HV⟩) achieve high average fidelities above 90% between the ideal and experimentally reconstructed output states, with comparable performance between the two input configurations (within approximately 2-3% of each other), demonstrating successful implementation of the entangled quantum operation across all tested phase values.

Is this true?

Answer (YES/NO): YES